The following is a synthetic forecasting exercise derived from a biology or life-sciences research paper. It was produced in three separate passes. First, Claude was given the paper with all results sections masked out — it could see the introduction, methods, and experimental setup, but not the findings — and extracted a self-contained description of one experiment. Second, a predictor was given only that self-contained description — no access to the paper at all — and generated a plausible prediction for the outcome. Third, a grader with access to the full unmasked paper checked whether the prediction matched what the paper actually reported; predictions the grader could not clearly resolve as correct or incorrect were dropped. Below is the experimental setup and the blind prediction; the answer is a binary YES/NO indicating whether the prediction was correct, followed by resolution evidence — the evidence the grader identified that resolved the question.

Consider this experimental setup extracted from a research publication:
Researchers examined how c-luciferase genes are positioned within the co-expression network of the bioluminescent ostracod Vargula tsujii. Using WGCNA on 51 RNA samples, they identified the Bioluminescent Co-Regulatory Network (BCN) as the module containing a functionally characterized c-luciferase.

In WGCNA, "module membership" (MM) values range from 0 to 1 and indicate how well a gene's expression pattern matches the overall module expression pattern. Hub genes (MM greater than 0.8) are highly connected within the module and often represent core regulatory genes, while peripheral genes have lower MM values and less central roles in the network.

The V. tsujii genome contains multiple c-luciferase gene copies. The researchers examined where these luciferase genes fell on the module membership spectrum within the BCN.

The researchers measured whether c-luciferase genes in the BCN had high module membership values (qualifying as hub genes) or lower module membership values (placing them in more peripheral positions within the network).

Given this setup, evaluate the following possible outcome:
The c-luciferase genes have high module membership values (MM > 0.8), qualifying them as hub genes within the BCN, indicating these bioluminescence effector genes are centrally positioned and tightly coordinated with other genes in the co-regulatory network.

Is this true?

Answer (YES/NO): YES